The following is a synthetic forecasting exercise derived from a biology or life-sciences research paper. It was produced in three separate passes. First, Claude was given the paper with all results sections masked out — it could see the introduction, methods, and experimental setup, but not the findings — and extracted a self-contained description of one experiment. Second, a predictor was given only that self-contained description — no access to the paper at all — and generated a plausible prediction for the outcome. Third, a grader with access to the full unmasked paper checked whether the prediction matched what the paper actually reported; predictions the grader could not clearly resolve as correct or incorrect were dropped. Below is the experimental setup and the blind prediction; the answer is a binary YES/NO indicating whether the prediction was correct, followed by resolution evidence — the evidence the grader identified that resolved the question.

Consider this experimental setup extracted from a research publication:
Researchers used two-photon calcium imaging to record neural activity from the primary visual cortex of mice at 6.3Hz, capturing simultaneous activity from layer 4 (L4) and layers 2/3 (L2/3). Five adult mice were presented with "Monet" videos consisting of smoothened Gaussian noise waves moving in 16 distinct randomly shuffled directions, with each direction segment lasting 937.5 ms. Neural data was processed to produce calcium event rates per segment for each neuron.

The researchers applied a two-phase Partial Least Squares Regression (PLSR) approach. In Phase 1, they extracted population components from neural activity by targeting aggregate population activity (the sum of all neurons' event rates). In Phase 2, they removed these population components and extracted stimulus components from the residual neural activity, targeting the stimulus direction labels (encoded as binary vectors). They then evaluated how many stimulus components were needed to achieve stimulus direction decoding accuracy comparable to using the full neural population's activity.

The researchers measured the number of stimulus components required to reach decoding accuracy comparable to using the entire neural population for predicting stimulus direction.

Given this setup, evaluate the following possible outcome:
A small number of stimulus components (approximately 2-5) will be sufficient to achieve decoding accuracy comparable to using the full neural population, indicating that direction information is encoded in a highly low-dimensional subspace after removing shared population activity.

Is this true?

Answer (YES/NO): NO